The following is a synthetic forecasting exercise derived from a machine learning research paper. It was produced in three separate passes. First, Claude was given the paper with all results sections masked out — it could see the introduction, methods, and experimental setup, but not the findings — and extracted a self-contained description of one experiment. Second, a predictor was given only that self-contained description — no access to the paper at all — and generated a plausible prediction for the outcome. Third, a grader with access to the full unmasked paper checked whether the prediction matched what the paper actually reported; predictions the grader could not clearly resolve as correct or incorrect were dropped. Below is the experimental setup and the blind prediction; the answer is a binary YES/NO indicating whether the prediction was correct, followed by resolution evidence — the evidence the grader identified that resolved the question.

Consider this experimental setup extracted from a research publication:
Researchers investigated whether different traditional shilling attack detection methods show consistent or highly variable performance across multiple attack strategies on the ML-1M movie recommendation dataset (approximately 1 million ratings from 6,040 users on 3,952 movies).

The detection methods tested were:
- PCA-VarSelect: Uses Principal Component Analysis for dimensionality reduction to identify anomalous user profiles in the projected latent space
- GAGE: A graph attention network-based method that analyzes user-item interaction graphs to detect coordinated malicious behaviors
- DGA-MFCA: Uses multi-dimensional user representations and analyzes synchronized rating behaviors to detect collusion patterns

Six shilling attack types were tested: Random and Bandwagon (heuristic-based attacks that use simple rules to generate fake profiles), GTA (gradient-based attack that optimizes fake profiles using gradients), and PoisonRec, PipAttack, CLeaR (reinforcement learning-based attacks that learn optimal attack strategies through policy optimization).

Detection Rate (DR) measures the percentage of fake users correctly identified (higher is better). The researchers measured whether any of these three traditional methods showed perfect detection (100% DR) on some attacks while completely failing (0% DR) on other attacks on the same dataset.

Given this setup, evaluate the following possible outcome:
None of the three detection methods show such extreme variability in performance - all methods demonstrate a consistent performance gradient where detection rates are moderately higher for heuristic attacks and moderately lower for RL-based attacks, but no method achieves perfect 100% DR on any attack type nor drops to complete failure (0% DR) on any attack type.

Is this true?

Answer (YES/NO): NO